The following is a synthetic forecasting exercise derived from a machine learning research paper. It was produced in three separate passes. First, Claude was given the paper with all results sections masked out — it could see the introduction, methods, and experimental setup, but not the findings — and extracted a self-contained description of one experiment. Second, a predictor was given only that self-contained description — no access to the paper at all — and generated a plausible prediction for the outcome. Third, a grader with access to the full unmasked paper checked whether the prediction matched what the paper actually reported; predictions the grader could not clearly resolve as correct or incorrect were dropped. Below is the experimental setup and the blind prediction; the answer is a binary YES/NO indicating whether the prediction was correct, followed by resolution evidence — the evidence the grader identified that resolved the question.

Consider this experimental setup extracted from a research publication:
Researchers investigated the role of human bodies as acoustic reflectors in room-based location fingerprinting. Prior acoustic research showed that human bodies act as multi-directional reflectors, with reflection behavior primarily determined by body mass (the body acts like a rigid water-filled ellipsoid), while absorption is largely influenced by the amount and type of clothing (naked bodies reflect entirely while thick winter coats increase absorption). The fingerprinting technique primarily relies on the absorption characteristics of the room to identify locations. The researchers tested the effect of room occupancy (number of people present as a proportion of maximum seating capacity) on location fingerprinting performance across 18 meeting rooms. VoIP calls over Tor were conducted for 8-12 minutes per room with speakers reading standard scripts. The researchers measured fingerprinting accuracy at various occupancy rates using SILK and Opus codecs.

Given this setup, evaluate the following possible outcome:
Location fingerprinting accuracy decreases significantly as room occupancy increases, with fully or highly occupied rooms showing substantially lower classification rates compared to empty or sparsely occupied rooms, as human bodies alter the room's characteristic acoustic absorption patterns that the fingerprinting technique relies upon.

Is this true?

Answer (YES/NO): NO